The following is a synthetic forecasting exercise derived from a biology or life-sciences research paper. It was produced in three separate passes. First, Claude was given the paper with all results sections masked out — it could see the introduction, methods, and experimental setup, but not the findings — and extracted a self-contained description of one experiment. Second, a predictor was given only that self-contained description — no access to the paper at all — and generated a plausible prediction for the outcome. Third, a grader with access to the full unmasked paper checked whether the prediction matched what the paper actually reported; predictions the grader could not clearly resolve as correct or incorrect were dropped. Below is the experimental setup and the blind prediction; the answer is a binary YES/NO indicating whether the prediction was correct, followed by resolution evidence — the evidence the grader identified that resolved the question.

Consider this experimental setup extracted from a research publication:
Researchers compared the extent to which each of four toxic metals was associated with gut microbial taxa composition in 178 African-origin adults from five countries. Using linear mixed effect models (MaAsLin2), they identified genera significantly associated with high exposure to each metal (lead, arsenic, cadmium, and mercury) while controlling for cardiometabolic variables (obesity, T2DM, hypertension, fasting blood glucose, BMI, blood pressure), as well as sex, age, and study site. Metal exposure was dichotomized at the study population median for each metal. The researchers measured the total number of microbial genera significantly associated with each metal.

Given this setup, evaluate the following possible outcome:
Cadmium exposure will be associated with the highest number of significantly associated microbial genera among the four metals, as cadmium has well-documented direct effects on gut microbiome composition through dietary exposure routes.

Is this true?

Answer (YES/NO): NO